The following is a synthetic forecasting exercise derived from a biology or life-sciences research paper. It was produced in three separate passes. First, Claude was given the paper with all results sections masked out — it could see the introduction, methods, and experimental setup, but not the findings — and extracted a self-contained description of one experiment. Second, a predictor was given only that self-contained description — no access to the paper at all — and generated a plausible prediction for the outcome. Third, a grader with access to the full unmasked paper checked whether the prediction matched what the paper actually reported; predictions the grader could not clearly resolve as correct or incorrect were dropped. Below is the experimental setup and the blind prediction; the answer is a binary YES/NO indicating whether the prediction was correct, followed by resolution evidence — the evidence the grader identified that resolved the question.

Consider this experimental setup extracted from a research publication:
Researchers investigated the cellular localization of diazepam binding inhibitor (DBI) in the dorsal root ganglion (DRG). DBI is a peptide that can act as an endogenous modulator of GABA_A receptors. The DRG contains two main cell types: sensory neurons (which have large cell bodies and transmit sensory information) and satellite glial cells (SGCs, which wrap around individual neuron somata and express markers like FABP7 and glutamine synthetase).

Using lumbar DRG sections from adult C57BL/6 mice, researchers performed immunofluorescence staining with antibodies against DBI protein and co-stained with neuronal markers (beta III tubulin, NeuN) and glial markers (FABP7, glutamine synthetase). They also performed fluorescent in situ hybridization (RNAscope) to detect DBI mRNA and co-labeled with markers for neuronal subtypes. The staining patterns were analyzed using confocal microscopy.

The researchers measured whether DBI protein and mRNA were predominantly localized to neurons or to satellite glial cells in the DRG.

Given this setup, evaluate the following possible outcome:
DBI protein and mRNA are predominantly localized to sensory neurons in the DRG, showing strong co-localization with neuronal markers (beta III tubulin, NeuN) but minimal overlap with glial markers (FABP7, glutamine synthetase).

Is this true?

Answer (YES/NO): NO